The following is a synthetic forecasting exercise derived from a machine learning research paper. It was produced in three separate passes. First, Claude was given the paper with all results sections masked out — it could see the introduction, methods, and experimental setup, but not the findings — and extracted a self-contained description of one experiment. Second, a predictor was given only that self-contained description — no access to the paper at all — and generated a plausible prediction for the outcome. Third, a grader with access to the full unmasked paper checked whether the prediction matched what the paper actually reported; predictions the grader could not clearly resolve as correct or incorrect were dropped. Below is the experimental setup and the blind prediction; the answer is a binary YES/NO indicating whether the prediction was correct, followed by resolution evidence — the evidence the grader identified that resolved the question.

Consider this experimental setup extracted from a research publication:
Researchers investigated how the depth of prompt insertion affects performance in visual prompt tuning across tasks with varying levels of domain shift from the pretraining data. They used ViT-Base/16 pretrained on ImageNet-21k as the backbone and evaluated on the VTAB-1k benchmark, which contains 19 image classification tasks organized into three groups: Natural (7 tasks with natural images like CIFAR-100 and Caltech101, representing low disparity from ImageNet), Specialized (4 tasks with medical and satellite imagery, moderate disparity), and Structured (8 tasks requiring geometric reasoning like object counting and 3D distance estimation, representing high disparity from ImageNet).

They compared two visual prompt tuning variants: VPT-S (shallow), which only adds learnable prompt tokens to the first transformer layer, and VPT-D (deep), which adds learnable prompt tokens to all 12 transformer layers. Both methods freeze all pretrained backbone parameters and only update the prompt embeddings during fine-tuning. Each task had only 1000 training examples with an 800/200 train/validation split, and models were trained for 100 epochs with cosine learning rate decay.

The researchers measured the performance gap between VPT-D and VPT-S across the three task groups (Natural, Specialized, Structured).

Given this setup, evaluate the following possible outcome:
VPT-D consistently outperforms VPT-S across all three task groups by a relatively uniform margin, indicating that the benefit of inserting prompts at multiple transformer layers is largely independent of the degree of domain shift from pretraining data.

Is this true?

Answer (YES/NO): NO